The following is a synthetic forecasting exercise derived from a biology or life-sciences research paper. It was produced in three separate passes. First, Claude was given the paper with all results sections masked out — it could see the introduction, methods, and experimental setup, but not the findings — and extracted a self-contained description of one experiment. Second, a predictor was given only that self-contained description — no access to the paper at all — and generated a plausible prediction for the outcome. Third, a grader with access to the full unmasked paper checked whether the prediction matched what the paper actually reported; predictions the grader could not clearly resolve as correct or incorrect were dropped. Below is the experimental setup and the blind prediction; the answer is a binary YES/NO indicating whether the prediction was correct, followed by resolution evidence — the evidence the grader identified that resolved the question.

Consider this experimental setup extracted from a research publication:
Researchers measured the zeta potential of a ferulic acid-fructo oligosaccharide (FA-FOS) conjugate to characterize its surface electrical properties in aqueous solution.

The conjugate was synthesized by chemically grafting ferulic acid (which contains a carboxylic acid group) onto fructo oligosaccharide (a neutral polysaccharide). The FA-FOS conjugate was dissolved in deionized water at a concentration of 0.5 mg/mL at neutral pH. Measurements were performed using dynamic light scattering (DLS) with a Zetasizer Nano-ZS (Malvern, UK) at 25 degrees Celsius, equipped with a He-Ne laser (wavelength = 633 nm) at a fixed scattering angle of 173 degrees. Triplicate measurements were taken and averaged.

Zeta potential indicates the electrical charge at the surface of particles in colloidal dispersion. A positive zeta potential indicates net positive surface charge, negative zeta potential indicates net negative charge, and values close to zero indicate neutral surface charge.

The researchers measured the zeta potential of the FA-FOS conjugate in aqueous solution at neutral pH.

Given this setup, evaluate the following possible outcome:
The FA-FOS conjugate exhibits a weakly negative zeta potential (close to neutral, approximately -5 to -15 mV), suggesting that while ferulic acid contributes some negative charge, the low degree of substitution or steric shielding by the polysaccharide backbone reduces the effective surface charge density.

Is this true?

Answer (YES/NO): YES